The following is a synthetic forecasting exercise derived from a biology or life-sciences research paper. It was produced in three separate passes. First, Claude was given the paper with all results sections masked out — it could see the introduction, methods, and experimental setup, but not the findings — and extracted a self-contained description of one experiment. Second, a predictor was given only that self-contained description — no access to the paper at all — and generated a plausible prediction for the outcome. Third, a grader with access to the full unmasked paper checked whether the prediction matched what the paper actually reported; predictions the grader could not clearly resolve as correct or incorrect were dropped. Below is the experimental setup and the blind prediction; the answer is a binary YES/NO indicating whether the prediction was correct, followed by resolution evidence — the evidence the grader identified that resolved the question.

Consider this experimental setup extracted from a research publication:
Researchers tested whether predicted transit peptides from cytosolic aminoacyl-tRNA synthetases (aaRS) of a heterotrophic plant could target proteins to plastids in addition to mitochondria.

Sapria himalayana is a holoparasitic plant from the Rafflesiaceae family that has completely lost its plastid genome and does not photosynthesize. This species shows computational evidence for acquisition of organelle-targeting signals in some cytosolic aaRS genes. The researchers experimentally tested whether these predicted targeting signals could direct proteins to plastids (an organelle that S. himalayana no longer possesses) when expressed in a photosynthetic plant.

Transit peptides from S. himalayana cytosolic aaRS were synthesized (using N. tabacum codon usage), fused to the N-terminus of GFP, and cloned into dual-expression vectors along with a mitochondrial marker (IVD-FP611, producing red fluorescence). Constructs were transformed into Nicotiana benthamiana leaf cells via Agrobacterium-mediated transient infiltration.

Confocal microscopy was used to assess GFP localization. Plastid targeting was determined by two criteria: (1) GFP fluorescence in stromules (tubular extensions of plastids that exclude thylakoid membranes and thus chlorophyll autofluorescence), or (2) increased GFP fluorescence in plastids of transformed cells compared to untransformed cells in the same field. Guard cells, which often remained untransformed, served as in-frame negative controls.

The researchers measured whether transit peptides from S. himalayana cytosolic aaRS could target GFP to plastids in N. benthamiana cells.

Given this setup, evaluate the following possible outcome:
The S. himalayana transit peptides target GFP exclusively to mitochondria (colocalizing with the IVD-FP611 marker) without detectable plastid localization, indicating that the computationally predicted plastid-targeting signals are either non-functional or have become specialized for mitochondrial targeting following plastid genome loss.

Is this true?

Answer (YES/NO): NO